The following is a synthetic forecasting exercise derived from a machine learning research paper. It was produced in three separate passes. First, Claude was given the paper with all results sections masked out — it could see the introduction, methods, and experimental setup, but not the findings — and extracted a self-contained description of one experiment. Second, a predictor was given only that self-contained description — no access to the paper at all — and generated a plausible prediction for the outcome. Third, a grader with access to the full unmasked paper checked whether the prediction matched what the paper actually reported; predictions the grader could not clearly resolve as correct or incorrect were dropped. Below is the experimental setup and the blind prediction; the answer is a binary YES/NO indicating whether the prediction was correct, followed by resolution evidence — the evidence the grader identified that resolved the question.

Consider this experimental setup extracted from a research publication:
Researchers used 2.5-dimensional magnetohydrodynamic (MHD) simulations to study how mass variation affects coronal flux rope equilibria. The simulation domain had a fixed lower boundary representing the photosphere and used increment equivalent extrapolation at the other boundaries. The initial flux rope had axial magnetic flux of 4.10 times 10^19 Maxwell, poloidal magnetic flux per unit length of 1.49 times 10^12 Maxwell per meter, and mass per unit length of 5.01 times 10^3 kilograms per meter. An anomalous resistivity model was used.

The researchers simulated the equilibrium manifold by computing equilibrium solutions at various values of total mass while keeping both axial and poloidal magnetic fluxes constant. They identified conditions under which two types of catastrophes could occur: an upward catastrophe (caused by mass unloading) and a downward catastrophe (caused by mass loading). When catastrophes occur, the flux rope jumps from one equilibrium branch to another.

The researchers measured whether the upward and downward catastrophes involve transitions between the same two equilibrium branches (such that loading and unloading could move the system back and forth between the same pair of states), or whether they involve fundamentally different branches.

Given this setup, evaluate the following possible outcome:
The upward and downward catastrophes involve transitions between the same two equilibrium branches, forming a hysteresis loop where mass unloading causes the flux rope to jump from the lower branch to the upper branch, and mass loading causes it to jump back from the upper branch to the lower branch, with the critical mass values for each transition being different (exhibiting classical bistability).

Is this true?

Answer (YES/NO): YES